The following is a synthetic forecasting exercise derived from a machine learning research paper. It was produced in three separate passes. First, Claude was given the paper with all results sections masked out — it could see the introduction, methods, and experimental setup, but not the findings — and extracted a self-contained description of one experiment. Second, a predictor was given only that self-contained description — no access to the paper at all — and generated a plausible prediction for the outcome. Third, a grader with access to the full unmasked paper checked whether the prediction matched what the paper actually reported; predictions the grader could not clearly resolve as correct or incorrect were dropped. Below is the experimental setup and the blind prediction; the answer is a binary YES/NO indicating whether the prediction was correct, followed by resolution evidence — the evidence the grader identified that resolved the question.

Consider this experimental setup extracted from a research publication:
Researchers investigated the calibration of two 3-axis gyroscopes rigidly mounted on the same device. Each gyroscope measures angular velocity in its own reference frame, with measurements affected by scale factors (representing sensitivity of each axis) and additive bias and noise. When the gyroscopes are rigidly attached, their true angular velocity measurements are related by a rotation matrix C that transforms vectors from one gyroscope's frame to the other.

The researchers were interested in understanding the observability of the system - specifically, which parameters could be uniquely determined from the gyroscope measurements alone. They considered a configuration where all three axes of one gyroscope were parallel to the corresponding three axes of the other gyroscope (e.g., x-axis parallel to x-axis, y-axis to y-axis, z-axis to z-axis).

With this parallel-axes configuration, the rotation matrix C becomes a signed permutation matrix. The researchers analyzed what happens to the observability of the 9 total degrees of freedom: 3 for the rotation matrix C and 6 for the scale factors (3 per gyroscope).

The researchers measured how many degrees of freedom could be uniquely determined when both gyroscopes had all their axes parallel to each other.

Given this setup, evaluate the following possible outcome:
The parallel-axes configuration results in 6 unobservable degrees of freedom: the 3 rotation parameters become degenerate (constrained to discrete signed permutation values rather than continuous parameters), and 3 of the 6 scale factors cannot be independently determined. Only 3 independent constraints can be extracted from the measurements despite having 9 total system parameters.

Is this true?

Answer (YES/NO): NO